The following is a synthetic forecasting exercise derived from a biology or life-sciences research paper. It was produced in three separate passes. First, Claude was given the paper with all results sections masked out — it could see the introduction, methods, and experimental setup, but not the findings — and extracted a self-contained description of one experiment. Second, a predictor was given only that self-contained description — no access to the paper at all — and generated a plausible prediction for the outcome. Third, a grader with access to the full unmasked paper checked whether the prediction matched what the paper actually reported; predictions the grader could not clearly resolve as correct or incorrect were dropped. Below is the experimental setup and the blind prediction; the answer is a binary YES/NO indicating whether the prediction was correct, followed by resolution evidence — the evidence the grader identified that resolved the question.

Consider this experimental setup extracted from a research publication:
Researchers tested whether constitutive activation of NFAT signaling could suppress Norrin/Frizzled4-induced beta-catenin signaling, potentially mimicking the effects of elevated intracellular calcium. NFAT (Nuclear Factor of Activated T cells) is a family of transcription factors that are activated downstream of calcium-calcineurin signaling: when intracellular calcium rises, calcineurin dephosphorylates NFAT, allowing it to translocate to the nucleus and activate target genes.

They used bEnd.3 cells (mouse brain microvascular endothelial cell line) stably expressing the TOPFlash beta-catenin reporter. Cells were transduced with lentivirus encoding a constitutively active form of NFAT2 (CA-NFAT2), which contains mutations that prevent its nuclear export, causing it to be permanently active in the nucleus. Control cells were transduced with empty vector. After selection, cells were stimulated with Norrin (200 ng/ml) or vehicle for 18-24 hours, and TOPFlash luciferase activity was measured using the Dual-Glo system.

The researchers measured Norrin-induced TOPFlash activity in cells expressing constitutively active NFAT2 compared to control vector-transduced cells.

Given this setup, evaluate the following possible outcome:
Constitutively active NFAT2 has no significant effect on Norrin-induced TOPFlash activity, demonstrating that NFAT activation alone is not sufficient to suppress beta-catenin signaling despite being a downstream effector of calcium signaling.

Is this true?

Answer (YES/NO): NO